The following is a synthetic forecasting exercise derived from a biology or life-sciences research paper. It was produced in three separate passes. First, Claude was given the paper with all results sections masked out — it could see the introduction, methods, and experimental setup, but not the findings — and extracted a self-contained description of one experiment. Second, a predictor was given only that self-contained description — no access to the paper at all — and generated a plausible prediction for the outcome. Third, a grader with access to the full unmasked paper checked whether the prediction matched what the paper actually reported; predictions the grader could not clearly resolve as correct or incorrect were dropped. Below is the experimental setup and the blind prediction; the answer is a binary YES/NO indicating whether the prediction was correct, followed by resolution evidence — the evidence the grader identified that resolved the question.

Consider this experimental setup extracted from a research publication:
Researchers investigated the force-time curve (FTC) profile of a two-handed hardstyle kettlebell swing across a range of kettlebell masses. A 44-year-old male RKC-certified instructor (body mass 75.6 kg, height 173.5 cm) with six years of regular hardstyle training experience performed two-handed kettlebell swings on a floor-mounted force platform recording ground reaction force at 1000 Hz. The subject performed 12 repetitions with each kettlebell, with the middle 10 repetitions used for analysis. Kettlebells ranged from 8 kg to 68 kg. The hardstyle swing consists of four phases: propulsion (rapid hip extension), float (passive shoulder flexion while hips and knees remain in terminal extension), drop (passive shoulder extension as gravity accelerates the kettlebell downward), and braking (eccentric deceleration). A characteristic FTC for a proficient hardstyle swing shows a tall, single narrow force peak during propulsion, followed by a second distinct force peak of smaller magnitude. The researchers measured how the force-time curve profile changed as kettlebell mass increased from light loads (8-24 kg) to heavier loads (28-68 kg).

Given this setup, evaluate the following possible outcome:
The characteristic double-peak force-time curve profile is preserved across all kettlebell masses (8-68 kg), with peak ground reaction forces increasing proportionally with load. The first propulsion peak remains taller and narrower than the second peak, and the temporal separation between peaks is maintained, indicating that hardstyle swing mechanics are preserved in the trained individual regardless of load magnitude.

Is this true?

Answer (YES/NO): NO